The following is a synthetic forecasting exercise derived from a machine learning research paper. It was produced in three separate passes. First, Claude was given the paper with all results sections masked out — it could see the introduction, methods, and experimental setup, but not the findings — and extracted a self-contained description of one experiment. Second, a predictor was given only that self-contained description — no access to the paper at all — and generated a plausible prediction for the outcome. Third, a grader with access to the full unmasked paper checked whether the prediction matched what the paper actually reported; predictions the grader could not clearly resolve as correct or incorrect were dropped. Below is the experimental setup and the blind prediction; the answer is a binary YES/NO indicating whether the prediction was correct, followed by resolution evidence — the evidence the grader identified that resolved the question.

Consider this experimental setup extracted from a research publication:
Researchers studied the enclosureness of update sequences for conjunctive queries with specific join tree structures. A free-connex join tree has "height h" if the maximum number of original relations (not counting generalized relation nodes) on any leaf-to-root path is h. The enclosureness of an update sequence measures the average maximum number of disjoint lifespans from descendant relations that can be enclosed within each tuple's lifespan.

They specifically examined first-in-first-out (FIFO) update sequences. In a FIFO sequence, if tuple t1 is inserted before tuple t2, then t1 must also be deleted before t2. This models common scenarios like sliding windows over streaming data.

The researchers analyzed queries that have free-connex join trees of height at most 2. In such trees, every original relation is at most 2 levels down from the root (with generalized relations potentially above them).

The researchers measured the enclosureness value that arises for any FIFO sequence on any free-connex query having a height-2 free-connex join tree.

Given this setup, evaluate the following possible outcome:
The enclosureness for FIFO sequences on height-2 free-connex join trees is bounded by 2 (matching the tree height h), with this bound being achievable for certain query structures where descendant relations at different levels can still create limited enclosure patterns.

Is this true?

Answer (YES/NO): NO